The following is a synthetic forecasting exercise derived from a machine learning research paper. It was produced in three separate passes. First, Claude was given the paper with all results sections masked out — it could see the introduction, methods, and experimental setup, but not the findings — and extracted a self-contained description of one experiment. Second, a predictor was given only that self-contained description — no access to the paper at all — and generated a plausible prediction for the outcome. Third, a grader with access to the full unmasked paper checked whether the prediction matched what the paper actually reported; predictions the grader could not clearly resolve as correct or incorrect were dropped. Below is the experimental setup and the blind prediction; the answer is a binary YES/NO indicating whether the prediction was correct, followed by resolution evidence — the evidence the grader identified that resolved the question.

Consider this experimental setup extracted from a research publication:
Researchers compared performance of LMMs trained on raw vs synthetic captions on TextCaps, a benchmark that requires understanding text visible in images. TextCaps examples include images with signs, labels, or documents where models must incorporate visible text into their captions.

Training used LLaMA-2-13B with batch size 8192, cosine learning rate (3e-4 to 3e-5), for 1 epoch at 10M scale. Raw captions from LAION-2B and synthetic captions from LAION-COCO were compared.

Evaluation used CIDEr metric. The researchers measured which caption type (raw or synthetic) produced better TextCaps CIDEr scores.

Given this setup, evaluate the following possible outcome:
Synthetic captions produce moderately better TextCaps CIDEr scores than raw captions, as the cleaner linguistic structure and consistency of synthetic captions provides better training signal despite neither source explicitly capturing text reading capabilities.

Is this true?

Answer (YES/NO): NO